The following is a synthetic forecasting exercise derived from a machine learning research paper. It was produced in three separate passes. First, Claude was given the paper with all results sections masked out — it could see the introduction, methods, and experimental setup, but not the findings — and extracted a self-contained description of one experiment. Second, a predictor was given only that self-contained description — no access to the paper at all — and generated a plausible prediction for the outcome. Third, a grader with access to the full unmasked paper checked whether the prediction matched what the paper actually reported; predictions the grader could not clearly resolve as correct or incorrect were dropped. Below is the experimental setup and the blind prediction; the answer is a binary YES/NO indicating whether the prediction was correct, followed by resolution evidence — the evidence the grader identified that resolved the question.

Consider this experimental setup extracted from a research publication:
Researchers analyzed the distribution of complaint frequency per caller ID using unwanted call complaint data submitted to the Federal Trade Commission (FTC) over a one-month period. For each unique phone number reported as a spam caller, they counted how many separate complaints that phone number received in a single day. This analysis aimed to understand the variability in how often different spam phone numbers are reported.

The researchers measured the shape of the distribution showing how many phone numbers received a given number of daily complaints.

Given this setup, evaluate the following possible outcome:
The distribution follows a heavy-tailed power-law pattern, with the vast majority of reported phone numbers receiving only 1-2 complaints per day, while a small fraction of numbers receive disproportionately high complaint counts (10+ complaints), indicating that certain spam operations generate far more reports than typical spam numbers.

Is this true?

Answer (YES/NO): NO